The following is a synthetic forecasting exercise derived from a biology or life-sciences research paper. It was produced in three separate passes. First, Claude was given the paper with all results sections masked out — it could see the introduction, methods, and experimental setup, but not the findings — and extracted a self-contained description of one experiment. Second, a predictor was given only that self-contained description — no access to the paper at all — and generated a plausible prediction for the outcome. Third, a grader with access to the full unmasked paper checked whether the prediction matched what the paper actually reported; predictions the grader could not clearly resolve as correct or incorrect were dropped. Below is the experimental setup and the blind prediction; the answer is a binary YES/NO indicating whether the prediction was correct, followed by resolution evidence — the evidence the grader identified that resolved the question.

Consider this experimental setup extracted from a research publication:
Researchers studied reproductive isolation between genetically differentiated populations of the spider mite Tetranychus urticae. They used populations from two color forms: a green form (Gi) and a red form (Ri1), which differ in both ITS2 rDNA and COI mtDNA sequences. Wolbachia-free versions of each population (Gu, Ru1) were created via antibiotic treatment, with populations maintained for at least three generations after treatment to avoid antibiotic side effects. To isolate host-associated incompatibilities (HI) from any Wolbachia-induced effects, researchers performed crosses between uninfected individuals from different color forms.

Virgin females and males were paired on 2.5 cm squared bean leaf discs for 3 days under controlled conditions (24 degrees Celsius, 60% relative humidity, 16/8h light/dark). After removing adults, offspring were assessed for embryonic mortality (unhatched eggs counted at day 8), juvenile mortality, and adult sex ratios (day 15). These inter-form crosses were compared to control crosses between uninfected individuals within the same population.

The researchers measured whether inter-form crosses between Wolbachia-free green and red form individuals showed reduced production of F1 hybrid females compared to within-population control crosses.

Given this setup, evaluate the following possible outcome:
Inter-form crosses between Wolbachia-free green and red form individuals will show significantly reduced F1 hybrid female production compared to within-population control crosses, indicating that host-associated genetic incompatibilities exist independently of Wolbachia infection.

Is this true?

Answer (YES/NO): YES